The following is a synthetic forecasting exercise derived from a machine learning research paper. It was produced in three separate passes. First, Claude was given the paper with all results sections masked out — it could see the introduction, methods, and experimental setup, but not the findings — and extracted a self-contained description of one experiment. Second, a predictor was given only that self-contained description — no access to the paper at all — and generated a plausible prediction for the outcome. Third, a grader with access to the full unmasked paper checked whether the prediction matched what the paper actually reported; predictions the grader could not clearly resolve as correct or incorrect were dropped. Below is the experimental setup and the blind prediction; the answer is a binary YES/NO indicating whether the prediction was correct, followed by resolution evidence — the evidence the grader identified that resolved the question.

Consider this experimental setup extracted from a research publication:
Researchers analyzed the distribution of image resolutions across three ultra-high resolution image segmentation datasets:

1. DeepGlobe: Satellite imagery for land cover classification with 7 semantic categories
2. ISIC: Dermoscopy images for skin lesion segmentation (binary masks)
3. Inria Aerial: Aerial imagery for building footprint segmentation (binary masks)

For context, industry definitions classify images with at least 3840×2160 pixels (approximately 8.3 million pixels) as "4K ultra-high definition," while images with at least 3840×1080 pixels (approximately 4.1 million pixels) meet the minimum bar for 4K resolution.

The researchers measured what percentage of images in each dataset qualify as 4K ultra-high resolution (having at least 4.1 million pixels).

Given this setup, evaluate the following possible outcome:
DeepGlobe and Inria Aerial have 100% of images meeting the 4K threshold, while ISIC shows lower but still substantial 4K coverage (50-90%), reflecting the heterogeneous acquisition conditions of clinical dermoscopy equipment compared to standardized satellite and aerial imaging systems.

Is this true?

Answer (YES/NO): YES